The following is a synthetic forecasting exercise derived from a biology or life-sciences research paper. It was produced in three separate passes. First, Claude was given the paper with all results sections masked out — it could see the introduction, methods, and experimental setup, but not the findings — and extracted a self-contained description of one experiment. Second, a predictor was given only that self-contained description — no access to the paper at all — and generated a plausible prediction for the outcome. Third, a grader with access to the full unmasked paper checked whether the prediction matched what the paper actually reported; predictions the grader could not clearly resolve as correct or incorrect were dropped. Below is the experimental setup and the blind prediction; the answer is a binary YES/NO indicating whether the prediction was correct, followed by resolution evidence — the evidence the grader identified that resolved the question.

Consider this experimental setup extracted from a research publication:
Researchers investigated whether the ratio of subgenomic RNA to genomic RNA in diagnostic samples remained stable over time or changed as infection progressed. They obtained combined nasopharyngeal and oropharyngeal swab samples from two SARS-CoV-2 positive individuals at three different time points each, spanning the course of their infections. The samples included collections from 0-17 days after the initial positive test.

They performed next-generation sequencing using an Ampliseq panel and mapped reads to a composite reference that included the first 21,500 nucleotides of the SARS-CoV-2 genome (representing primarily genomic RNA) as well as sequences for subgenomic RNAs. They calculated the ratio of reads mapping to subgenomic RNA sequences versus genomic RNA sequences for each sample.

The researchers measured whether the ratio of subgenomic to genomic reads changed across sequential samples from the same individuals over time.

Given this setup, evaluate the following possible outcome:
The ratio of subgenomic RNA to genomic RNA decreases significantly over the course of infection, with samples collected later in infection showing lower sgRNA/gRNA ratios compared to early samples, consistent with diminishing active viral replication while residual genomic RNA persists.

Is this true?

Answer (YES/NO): NO